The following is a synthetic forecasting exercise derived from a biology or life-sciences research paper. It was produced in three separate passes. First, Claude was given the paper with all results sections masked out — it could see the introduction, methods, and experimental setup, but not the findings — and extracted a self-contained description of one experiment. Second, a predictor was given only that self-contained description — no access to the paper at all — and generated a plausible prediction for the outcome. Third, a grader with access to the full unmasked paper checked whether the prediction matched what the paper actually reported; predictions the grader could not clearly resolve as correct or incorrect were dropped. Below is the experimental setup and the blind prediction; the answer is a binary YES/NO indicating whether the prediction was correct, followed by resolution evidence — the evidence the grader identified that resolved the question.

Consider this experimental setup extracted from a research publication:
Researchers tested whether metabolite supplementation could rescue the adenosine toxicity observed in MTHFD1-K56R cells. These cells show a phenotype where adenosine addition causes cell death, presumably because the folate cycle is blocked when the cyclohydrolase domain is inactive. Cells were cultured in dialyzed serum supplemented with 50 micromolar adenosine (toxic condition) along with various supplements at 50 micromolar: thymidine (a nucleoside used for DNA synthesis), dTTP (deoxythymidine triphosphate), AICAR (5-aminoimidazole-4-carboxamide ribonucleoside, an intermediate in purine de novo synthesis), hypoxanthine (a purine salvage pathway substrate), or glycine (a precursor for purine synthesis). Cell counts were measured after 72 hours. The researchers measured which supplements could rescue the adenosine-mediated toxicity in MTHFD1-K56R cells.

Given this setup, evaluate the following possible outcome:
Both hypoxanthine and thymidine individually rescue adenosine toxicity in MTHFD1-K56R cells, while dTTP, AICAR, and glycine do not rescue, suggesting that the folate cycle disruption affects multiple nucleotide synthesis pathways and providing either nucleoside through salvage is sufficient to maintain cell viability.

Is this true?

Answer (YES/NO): NO